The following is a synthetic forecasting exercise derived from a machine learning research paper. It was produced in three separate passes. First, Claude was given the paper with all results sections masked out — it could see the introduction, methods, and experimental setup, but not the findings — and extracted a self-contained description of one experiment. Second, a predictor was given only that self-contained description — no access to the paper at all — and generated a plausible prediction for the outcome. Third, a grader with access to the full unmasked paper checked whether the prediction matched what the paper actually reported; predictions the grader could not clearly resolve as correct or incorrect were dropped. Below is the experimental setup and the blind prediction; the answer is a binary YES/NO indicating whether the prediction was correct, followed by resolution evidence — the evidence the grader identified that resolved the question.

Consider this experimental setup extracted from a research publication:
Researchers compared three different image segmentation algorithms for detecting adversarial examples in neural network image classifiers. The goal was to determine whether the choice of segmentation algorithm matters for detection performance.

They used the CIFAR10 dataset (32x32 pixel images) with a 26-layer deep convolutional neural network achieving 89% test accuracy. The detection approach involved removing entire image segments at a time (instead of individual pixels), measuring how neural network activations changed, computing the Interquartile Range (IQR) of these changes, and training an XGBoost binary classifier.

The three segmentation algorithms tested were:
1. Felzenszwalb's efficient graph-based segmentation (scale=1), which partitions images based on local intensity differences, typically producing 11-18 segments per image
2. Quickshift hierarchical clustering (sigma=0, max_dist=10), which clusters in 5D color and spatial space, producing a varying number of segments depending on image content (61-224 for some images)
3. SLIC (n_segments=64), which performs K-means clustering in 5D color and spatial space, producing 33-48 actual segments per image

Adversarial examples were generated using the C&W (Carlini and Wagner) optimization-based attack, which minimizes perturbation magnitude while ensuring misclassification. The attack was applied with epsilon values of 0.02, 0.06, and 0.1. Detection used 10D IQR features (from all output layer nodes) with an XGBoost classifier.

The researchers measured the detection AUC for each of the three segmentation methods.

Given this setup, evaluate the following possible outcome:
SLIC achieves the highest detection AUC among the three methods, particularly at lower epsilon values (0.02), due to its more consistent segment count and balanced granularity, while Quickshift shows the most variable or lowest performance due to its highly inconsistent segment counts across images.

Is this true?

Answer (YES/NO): NO